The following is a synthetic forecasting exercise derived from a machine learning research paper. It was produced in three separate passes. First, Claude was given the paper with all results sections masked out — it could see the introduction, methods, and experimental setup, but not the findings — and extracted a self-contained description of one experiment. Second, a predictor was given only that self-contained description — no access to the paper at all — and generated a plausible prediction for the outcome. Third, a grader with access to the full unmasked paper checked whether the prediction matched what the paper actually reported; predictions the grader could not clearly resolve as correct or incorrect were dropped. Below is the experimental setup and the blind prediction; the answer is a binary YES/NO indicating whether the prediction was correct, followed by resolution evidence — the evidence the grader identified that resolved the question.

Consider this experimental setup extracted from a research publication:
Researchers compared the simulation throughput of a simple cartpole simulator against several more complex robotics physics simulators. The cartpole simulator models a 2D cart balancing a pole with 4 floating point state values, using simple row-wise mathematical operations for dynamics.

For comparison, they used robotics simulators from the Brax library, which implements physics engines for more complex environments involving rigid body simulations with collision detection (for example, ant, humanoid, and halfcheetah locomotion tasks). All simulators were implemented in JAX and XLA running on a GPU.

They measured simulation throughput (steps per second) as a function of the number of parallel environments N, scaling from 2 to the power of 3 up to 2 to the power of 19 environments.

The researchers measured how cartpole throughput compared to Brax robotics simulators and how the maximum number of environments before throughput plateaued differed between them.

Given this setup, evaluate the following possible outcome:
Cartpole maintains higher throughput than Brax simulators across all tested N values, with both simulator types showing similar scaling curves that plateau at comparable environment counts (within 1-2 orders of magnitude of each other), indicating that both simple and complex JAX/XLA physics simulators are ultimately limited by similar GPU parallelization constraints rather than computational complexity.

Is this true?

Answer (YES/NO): NO